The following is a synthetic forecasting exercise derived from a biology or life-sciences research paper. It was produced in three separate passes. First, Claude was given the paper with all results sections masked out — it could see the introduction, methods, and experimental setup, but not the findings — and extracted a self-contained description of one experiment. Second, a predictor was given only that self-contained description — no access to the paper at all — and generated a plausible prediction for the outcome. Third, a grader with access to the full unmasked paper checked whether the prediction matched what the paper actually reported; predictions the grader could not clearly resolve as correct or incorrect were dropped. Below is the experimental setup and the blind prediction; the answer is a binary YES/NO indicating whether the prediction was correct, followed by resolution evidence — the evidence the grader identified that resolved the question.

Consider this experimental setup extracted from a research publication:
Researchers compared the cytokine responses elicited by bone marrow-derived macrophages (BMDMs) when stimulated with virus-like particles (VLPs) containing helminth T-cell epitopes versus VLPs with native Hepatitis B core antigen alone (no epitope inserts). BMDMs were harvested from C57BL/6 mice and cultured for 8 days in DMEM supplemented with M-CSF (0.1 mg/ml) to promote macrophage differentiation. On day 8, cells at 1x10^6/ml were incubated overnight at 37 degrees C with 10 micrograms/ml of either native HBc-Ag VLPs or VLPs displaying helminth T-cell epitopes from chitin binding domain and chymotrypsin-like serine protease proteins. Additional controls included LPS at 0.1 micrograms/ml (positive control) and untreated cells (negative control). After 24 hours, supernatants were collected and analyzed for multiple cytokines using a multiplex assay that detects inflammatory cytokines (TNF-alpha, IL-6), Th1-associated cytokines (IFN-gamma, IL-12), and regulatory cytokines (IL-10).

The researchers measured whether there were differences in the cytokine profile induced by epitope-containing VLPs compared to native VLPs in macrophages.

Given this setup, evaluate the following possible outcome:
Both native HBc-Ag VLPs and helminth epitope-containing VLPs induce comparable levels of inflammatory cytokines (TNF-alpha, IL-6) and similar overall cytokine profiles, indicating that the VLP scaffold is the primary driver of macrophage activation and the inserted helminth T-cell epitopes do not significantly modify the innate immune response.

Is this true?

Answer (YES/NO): YES